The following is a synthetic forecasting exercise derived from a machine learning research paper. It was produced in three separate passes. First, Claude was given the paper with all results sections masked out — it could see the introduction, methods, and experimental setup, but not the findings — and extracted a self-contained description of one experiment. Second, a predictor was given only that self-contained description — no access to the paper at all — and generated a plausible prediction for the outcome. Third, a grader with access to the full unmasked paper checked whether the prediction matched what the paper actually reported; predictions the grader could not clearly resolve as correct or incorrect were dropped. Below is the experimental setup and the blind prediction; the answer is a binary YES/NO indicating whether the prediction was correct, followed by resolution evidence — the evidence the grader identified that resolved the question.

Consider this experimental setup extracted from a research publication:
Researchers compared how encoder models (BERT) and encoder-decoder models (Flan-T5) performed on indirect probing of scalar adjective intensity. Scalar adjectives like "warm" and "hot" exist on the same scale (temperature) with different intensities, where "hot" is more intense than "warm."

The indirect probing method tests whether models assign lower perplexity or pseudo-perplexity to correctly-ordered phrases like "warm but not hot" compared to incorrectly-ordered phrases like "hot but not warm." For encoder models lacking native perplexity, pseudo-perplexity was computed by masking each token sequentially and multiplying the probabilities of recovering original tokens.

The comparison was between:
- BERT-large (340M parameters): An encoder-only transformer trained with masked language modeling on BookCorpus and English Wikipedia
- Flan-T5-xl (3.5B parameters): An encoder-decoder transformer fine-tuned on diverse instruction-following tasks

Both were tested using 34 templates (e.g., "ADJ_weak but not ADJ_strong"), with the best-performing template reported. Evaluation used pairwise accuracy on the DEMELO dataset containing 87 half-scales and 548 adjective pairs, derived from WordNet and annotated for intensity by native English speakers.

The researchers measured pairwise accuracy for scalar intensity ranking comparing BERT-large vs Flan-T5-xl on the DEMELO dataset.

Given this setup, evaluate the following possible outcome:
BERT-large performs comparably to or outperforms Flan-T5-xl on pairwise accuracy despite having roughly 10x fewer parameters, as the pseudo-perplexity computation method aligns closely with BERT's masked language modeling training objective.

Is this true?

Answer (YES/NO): NO